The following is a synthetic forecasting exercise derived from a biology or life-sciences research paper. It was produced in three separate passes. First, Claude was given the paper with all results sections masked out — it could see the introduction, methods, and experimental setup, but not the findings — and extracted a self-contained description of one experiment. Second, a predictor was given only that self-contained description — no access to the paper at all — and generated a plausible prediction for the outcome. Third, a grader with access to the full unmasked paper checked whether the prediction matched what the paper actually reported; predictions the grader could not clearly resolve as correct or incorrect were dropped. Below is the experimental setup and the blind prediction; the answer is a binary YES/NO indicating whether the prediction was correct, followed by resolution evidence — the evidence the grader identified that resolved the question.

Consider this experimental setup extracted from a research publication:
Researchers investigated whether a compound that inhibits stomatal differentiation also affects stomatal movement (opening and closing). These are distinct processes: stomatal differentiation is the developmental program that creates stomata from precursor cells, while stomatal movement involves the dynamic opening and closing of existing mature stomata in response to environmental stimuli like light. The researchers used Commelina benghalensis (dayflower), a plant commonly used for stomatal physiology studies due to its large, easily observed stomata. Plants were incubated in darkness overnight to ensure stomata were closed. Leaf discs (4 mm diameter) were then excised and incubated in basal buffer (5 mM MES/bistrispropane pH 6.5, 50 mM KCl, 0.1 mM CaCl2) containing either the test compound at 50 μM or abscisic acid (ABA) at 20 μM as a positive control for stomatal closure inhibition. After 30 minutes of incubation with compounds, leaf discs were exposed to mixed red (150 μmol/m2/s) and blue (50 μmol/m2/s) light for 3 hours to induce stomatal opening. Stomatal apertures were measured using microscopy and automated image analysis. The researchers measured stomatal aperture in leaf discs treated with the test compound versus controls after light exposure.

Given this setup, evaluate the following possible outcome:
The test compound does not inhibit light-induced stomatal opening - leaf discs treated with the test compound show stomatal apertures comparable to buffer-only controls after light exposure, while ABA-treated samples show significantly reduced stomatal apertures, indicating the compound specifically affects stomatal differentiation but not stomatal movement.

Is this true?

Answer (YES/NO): YES